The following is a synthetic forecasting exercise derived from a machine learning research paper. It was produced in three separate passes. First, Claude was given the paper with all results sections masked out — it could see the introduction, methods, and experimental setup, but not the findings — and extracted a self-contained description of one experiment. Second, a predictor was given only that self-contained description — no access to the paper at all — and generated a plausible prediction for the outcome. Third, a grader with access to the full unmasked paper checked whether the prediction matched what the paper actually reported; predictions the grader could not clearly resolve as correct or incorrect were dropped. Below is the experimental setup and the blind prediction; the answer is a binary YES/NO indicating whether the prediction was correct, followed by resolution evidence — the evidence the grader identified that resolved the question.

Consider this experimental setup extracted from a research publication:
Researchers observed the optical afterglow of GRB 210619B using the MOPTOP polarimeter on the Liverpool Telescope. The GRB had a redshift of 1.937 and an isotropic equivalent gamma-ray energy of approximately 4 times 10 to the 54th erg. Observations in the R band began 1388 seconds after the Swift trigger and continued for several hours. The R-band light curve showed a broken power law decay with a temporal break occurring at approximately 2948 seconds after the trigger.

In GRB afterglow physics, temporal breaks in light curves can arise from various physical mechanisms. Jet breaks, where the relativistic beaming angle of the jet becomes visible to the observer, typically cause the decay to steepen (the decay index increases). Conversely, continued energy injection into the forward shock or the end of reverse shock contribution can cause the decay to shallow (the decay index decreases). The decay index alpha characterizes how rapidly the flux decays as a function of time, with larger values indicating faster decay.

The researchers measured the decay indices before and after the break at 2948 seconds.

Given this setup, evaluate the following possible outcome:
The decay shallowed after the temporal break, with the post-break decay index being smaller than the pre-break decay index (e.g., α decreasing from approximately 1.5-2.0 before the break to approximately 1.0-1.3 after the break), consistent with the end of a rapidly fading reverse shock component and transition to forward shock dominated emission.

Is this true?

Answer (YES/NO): YES